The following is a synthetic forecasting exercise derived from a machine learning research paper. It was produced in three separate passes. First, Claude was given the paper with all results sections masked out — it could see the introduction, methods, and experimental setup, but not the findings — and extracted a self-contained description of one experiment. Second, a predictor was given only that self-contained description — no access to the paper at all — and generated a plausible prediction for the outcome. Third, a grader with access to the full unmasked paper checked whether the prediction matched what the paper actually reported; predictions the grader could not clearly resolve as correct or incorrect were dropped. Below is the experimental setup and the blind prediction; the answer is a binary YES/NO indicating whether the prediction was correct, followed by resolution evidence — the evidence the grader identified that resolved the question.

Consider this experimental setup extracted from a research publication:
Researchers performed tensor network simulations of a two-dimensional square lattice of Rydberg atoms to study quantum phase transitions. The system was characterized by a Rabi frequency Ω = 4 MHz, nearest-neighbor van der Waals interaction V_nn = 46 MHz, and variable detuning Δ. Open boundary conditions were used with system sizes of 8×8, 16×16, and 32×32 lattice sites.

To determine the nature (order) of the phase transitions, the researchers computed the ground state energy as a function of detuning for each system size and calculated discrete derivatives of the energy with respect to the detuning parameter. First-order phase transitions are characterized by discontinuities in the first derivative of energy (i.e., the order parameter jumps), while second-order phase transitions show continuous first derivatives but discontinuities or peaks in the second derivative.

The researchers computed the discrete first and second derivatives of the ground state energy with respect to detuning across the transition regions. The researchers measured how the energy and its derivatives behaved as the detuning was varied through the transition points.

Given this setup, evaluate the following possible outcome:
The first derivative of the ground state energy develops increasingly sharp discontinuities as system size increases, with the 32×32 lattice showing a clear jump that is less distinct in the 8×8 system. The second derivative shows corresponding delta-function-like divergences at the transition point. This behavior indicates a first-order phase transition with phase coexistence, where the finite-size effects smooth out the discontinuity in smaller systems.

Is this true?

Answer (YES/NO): NO